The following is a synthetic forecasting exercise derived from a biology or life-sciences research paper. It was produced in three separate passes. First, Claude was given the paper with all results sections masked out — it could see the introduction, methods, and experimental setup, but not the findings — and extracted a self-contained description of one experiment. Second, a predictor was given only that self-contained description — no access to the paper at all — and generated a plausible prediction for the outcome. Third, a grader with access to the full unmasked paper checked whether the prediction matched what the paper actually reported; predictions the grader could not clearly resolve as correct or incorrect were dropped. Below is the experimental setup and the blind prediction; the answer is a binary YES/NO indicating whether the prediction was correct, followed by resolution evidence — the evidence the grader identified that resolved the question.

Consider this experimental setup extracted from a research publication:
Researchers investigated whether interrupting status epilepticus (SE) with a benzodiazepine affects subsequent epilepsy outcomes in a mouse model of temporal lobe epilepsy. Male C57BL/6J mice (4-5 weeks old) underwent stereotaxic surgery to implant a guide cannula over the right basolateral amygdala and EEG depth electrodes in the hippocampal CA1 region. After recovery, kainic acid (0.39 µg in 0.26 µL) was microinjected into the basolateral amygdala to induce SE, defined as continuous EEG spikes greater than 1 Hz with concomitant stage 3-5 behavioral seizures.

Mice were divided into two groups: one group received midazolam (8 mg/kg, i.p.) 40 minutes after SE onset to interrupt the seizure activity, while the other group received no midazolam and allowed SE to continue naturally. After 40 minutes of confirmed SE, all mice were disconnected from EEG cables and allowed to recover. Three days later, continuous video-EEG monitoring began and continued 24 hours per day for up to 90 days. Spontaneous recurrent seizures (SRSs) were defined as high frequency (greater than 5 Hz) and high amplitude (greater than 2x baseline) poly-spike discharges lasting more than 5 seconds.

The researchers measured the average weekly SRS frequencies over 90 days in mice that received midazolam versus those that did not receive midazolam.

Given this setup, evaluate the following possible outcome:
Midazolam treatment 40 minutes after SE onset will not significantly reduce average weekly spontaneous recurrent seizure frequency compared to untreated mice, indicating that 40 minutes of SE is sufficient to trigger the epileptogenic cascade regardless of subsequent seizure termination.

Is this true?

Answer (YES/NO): YES